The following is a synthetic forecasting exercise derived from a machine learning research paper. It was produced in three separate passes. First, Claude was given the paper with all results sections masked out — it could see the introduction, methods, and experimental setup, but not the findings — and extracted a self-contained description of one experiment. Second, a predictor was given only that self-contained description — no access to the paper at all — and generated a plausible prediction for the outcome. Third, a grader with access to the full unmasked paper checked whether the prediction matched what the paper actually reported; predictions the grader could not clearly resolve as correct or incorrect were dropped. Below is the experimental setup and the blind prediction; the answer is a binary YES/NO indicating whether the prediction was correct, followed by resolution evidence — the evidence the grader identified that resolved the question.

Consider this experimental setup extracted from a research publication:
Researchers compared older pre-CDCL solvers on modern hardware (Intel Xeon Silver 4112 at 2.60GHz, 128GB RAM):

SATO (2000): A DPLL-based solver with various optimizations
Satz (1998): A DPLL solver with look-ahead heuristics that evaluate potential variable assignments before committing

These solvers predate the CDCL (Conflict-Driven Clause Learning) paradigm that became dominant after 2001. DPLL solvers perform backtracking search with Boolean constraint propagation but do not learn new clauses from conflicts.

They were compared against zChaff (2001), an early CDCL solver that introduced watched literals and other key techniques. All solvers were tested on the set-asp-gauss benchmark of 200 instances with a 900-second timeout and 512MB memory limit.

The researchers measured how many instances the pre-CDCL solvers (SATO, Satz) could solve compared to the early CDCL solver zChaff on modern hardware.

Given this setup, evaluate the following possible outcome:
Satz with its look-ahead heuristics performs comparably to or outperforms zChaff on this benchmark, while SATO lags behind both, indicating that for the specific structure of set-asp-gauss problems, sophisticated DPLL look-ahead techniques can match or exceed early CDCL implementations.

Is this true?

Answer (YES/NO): NO